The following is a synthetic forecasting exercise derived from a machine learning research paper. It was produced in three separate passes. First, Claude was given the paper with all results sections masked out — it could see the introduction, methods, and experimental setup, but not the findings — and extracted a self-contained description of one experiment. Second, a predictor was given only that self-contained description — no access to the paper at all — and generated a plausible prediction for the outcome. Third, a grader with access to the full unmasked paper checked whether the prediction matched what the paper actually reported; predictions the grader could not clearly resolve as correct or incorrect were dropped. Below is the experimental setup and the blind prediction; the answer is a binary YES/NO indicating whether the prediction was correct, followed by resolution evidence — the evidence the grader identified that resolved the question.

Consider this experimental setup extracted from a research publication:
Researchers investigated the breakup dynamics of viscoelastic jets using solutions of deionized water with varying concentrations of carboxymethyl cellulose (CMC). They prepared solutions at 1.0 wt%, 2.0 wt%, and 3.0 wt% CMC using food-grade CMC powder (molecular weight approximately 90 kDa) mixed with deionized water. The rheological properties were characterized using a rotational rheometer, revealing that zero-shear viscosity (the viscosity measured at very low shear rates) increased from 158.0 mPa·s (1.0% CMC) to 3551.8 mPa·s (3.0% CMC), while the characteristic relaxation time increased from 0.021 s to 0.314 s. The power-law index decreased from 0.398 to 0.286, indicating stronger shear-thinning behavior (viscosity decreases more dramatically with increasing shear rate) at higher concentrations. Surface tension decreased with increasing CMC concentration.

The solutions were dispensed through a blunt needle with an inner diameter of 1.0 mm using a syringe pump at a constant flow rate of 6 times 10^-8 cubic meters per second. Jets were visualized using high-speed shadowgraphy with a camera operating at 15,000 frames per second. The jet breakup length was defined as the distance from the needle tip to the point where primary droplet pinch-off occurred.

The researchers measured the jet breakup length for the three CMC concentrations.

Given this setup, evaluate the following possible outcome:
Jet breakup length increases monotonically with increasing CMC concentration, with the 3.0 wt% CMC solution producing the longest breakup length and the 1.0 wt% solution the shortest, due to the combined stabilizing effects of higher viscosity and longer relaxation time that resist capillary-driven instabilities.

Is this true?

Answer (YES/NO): YES